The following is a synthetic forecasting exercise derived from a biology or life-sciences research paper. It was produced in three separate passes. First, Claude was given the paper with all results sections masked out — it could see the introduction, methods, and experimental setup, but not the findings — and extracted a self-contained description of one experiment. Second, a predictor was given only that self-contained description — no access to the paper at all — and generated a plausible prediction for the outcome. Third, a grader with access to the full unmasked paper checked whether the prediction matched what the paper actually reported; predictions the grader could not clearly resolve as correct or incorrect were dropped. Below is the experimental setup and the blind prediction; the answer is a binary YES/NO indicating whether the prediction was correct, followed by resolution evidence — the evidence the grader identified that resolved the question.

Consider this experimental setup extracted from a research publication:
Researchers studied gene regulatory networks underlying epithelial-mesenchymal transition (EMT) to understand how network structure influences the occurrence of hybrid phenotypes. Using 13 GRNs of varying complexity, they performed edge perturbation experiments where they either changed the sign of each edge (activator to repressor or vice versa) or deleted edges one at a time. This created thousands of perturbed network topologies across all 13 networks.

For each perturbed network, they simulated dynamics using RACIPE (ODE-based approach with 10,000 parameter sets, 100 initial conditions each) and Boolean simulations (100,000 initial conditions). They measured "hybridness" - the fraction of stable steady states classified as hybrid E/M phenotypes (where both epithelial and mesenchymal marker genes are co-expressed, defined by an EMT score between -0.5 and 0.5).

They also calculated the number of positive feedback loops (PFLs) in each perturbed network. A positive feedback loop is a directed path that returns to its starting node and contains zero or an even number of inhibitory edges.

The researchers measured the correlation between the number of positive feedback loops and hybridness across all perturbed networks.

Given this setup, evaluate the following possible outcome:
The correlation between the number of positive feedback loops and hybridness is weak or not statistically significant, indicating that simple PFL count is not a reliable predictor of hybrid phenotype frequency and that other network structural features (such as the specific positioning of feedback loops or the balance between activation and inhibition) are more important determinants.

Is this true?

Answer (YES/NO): NO